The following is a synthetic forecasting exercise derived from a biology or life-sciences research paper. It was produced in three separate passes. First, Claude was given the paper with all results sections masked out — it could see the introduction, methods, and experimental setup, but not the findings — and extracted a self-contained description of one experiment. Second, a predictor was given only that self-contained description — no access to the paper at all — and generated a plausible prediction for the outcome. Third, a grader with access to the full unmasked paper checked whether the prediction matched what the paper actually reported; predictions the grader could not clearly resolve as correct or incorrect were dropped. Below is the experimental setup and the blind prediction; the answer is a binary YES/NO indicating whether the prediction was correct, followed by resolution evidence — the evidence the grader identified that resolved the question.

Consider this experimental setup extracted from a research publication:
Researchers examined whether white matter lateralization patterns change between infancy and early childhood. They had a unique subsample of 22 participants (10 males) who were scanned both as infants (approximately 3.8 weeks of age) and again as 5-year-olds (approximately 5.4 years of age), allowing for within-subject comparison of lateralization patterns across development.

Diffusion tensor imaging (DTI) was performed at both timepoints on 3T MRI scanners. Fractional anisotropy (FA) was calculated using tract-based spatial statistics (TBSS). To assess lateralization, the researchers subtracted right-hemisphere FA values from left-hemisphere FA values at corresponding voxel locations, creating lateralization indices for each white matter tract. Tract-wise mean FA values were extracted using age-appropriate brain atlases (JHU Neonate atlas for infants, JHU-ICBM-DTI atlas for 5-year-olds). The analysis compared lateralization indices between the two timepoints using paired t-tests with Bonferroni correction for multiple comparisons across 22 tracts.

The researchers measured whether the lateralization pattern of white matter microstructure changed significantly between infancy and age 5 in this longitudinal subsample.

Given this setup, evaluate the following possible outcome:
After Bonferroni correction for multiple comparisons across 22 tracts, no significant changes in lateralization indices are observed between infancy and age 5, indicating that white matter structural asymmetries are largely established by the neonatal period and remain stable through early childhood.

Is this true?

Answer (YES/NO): NO